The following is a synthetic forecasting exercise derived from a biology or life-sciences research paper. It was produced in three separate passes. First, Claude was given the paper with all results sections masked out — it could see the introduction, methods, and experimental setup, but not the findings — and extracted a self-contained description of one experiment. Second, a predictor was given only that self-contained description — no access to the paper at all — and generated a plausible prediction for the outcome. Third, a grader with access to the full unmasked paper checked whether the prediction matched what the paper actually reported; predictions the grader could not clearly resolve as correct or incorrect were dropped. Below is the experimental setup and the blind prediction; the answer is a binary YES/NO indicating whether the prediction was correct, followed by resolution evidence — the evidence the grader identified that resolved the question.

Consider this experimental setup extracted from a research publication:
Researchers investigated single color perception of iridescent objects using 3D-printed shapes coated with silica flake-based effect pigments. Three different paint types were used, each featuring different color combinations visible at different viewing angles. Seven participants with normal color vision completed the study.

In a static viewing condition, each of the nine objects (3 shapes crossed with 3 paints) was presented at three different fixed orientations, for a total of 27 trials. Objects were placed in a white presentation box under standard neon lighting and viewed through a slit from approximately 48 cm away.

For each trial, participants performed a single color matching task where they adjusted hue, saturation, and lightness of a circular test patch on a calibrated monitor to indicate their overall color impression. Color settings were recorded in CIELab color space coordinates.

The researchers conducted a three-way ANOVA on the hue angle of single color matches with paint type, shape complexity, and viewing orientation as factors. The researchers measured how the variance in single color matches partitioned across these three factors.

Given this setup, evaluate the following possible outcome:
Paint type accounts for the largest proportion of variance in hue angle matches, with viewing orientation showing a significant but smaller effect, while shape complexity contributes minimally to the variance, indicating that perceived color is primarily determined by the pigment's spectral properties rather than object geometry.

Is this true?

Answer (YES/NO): NO